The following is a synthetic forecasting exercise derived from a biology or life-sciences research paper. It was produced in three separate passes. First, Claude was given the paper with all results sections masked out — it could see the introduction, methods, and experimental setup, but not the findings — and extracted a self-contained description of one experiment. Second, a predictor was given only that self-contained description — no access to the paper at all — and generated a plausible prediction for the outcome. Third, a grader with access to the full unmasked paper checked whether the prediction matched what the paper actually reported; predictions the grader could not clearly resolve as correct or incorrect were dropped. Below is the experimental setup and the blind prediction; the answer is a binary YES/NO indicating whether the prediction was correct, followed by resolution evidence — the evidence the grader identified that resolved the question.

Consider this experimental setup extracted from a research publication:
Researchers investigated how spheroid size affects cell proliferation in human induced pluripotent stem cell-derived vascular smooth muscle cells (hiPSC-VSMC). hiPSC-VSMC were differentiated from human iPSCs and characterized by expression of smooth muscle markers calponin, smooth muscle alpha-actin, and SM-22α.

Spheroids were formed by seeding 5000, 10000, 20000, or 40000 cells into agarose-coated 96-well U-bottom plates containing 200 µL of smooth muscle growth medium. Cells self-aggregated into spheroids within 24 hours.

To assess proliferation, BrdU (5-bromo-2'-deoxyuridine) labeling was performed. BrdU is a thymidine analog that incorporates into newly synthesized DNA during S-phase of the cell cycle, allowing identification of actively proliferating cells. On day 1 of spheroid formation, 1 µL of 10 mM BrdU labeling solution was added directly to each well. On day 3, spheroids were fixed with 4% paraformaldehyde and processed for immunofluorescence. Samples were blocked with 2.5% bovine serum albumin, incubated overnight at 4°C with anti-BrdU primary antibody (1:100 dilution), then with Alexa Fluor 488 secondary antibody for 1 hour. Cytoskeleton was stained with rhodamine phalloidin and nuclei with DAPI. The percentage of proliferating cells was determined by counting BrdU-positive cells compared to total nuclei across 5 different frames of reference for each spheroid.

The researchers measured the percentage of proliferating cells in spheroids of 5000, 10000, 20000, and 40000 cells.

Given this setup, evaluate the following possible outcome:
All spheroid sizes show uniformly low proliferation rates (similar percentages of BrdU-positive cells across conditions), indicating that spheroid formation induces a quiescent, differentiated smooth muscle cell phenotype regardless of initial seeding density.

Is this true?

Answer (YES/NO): NO